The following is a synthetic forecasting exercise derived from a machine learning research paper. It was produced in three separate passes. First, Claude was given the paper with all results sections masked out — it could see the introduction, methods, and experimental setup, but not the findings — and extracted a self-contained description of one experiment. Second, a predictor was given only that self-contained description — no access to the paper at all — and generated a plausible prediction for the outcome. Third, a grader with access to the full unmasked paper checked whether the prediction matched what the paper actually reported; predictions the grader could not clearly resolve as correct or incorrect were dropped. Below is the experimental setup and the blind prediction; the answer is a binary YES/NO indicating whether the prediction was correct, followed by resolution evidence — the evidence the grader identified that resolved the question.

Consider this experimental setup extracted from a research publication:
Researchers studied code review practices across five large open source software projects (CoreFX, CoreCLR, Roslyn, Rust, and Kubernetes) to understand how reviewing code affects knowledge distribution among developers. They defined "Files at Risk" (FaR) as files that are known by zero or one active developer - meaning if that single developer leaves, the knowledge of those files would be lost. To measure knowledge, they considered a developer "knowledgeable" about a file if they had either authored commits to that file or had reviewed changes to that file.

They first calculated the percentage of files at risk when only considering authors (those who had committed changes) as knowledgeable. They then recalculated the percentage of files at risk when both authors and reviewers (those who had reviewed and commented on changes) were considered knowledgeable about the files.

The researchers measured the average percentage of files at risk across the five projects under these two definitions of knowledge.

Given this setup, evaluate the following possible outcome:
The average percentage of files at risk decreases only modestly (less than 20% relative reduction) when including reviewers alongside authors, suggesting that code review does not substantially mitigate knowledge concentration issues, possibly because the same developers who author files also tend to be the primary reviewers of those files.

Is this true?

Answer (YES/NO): NO